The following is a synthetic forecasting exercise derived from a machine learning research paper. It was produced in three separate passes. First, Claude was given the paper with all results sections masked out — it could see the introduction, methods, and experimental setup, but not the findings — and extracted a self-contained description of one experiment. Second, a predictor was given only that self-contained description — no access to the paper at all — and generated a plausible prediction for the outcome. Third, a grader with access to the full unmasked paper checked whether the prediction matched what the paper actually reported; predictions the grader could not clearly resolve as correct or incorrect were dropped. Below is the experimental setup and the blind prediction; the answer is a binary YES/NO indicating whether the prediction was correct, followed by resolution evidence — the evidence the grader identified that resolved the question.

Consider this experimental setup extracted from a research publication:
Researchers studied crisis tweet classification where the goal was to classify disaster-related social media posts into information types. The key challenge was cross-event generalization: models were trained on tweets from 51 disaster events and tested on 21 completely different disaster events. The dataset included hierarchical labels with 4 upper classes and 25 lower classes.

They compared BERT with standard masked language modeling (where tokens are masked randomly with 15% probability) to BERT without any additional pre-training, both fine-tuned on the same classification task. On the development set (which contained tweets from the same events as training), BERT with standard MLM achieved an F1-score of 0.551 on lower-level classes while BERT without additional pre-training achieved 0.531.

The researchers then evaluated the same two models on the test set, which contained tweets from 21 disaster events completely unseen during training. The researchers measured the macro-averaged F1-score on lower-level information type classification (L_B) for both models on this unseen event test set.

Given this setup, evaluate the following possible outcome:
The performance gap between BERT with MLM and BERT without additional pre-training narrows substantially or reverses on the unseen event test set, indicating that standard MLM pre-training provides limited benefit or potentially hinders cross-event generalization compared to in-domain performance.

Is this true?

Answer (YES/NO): YES